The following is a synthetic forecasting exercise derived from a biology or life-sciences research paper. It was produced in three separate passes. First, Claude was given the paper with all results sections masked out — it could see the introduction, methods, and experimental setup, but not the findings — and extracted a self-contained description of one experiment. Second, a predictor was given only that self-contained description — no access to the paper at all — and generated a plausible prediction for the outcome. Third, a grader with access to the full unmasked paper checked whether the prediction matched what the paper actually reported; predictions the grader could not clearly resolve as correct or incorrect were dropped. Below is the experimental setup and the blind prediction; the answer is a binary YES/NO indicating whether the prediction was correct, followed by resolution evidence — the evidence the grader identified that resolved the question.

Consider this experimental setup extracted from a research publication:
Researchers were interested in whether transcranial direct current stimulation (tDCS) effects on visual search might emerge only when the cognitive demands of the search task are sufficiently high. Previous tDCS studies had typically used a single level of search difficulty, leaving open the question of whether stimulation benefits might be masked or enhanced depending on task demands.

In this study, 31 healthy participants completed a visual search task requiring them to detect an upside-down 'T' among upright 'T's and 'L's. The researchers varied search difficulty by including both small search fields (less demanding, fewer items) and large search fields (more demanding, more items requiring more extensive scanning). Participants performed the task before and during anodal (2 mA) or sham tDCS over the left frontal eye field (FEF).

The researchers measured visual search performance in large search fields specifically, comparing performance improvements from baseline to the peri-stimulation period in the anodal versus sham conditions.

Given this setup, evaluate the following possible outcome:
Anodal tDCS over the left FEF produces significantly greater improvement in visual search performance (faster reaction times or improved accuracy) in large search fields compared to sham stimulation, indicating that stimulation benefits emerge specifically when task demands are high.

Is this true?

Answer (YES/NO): NO